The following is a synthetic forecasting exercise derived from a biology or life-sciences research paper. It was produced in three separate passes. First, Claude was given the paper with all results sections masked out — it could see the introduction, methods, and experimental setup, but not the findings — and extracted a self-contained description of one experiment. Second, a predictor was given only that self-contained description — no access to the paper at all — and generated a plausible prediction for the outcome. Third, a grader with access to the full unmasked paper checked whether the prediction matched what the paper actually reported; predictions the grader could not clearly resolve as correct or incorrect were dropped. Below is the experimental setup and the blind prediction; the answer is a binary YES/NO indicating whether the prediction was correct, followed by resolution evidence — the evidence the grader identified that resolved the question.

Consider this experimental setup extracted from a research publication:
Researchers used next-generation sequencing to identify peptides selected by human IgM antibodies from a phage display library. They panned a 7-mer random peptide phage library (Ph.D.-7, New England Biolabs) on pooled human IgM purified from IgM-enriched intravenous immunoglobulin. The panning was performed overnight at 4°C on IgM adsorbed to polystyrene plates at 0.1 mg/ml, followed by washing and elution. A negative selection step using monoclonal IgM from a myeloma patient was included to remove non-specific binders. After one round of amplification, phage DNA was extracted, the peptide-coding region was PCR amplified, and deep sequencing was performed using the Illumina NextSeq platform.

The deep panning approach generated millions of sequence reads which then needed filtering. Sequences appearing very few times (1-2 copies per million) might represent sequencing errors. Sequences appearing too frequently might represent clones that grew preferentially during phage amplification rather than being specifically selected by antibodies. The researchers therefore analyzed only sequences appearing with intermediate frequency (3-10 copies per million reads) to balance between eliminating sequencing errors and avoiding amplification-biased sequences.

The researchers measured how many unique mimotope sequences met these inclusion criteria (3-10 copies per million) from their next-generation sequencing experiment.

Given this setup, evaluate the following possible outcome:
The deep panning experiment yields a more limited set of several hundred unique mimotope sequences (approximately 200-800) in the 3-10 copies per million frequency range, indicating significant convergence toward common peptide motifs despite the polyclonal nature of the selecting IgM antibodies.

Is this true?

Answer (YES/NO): NO